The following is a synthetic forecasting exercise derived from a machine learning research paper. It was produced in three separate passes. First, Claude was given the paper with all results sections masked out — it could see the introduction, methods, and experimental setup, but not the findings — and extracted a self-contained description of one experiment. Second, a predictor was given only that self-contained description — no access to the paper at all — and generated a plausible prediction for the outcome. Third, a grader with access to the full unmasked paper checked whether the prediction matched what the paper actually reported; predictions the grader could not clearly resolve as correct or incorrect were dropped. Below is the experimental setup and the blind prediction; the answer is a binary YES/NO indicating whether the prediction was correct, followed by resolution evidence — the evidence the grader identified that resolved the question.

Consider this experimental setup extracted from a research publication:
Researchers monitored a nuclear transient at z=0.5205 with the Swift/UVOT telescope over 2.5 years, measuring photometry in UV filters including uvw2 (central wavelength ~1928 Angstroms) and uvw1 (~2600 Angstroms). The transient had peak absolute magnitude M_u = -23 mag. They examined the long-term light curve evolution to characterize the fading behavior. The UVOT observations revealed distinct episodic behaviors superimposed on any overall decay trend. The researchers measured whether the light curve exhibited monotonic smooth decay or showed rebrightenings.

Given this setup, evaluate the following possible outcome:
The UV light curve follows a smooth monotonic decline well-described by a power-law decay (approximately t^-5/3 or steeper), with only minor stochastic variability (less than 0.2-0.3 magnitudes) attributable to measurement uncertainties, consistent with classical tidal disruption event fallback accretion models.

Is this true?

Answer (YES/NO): NO